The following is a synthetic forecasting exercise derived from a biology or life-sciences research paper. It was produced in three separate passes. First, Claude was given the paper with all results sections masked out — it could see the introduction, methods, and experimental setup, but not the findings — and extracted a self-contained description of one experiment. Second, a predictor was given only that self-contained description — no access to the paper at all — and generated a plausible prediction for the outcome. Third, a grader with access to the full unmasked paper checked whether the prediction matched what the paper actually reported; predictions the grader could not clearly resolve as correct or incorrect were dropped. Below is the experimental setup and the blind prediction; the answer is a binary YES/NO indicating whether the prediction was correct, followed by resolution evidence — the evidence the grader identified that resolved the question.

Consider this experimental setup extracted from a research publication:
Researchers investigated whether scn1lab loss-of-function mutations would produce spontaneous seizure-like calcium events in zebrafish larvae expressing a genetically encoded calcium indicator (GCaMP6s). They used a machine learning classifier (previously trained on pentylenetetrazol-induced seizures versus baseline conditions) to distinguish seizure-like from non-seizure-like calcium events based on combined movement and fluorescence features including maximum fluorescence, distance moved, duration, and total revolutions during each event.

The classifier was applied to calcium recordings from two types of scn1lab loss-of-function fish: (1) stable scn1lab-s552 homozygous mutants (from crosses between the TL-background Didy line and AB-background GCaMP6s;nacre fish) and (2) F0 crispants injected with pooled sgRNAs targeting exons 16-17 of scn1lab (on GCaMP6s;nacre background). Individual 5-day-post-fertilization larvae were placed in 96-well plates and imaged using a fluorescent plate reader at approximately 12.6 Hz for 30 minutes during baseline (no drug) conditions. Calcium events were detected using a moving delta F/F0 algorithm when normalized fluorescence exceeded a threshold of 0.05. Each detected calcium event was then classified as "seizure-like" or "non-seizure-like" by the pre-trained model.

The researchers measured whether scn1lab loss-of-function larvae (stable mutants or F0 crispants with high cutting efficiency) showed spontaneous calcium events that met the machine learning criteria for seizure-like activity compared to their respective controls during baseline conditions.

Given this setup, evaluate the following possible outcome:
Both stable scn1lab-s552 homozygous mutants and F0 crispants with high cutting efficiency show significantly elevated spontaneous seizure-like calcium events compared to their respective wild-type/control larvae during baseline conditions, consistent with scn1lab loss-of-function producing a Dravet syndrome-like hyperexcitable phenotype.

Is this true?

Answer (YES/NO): NO